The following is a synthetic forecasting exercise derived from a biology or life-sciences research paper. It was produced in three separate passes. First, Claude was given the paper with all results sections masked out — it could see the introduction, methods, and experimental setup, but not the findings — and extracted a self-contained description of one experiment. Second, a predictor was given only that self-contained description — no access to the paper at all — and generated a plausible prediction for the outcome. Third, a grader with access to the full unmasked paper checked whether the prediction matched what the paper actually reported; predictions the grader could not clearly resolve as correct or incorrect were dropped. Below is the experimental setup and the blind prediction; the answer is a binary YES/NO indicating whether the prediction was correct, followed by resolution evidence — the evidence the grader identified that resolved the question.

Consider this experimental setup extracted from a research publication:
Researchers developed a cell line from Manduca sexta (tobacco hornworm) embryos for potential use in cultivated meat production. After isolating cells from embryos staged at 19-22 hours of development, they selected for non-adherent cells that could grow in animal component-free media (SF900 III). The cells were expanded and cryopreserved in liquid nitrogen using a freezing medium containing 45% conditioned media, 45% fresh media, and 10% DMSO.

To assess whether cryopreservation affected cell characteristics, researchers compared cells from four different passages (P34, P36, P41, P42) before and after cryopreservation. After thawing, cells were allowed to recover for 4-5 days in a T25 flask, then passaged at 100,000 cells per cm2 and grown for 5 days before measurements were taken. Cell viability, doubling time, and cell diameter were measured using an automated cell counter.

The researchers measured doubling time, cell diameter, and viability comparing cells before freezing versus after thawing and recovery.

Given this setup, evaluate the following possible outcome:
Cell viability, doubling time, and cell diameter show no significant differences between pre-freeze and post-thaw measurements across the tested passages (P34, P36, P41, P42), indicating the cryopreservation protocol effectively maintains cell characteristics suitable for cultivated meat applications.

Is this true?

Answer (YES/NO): YES